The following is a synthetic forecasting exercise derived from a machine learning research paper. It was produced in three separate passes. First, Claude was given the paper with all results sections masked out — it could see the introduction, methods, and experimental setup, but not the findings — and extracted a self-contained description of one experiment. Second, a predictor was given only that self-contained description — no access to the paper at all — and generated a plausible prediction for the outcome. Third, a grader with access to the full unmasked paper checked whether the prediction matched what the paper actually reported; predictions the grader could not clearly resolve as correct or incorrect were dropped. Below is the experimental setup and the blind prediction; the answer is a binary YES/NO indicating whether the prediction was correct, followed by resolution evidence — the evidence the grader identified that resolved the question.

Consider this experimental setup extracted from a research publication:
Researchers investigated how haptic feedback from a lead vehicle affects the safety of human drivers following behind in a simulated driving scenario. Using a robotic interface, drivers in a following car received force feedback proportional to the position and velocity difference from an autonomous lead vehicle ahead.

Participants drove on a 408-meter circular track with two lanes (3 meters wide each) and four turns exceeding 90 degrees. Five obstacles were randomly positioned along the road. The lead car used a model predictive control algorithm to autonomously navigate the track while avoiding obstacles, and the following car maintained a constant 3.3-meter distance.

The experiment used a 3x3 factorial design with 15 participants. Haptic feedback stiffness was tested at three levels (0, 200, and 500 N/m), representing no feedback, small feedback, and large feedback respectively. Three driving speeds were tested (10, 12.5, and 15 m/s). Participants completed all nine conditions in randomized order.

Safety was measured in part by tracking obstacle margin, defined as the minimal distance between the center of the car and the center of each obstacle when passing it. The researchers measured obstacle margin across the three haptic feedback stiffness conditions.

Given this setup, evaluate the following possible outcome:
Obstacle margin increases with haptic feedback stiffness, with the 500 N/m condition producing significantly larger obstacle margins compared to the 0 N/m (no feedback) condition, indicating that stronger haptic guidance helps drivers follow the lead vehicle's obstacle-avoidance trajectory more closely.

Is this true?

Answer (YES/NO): NO